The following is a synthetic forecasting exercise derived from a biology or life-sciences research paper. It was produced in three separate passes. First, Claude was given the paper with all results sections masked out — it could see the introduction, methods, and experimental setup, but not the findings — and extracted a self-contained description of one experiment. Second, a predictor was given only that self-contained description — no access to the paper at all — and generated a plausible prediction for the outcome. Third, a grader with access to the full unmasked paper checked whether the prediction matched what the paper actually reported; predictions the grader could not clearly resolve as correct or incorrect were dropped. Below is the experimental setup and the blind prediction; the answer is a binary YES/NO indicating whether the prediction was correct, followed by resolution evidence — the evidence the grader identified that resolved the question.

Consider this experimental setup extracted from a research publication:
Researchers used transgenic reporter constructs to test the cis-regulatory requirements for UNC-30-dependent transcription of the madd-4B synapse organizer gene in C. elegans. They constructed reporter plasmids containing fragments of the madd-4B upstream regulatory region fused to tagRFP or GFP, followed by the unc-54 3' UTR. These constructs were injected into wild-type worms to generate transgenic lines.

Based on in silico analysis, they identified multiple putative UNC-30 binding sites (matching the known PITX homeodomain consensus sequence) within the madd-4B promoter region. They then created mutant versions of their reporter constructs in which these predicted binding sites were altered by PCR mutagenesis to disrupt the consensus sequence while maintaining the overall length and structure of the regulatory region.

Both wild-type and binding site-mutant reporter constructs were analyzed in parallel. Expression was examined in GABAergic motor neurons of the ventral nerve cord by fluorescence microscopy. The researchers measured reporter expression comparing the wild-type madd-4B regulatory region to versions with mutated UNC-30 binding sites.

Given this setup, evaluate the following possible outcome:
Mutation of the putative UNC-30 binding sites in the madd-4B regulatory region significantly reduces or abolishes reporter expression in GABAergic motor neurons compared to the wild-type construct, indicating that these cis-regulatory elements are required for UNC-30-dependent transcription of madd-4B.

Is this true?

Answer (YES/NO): YES